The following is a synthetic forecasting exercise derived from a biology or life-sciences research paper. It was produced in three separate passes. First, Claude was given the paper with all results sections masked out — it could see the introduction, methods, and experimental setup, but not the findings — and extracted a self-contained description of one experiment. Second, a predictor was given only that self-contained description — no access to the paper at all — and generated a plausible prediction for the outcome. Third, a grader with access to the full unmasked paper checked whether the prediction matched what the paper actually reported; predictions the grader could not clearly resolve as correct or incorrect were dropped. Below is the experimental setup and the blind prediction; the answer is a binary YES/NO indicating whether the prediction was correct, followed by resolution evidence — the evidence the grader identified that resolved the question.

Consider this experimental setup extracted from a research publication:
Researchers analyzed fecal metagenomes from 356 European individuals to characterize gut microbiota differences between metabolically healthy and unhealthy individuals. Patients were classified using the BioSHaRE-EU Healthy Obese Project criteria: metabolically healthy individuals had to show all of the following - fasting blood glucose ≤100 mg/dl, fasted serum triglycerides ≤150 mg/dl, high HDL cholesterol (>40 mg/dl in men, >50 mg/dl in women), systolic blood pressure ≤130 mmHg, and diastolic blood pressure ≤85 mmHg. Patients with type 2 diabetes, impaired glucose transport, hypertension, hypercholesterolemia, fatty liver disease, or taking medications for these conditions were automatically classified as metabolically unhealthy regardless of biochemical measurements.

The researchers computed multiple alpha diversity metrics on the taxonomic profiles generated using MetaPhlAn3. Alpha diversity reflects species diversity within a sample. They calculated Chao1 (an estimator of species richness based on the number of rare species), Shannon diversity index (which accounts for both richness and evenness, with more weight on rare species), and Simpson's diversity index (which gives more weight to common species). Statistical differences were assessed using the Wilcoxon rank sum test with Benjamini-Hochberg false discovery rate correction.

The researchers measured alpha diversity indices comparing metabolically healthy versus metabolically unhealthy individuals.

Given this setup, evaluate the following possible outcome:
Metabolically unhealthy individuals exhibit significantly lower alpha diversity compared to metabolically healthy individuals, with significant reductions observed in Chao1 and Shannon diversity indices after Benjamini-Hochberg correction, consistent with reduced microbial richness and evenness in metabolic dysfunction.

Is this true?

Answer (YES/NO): NO